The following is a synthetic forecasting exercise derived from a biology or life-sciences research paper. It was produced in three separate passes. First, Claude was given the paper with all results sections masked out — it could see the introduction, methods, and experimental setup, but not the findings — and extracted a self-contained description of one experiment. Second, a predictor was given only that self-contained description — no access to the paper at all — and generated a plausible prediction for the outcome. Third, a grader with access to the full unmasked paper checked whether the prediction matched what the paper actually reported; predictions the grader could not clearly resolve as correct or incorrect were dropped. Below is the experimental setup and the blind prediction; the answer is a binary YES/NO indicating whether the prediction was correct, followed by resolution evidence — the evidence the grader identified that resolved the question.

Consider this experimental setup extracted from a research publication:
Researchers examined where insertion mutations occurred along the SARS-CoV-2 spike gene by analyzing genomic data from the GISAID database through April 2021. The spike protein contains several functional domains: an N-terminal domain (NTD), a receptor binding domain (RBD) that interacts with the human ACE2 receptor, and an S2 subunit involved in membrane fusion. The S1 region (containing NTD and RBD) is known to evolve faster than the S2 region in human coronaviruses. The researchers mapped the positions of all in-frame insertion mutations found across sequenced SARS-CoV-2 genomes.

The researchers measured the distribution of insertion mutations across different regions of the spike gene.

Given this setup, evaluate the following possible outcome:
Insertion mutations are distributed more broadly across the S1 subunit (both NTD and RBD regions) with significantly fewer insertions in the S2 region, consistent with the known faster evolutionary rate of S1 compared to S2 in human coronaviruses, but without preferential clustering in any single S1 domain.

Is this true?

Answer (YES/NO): NO